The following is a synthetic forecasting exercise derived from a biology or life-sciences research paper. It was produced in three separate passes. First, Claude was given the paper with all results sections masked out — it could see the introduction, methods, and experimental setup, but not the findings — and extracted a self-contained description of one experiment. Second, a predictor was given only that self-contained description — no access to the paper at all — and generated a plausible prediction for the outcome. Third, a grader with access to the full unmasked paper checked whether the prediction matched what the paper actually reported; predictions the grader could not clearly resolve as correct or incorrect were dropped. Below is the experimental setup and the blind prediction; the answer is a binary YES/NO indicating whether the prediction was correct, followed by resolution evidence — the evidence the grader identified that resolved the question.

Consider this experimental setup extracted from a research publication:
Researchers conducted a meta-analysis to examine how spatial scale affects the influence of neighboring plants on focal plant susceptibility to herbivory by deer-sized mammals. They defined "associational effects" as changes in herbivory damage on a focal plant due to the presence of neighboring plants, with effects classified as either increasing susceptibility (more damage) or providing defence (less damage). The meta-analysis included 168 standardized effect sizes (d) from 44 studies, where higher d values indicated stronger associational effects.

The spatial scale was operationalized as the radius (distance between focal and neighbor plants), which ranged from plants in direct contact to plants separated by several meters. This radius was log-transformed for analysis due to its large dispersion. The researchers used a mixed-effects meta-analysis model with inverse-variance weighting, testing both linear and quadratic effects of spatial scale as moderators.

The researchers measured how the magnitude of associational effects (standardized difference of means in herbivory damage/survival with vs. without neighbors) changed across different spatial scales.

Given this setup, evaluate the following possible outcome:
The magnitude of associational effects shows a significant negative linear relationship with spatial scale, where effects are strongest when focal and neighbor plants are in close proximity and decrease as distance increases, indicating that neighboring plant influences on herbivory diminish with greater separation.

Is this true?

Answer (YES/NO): NO